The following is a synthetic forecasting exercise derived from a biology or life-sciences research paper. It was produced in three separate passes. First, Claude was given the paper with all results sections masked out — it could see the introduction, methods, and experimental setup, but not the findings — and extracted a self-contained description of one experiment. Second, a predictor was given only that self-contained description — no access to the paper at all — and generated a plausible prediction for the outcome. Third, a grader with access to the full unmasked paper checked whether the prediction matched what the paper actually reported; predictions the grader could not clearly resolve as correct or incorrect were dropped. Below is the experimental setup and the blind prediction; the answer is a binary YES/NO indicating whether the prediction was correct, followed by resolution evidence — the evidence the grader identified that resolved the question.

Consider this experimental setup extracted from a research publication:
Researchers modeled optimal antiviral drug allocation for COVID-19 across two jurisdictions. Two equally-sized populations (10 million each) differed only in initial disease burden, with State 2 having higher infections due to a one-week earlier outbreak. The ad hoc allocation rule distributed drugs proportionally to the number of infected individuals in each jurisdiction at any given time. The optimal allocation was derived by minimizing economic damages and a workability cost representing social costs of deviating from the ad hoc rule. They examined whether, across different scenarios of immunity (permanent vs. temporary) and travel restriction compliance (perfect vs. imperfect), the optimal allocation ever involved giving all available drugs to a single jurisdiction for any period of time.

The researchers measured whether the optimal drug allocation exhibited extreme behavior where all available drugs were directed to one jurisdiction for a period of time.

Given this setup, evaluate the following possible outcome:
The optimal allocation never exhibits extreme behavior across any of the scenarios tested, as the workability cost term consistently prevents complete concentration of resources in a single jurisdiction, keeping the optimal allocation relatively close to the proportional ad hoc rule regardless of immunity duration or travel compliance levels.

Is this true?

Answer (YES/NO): NO